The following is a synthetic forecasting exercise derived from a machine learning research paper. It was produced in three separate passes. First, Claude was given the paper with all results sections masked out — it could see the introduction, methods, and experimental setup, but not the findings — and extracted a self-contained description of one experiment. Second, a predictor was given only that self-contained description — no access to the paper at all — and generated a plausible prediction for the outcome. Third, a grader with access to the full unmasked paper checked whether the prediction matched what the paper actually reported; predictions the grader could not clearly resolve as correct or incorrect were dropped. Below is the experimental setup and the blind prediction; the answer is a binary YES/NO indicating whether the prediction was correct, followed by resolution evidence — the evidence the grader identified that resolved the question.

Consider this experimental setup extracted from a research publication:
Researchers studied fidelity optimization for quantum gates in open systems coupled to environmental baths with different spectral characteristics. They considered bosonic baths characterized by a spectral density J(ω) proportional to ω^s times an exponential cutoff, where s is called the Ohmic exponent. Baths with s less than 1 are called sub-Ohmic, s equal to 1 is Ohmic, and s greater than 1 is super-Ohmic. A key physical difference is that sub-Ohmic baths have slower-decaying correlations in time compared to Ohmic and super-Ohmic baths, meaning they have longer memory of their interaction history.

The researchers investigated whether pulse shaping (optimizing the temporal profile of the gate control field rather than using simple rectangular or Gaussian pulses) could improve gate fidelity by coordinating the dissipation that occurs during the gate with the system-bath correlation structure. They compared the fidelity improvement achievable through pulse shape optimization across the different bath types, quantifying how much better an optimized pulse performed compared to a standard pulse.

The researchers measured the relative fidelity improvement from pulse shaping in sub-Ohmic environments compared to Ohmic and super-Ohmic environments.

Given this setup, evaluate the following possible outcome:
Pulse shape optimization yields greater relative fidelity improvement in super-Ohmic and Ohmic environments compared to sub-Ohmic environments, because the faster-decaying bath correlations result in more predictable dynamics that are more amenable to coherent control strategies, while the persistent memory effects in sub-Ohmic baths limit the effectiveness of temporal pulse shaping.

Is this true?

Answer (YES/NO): NO